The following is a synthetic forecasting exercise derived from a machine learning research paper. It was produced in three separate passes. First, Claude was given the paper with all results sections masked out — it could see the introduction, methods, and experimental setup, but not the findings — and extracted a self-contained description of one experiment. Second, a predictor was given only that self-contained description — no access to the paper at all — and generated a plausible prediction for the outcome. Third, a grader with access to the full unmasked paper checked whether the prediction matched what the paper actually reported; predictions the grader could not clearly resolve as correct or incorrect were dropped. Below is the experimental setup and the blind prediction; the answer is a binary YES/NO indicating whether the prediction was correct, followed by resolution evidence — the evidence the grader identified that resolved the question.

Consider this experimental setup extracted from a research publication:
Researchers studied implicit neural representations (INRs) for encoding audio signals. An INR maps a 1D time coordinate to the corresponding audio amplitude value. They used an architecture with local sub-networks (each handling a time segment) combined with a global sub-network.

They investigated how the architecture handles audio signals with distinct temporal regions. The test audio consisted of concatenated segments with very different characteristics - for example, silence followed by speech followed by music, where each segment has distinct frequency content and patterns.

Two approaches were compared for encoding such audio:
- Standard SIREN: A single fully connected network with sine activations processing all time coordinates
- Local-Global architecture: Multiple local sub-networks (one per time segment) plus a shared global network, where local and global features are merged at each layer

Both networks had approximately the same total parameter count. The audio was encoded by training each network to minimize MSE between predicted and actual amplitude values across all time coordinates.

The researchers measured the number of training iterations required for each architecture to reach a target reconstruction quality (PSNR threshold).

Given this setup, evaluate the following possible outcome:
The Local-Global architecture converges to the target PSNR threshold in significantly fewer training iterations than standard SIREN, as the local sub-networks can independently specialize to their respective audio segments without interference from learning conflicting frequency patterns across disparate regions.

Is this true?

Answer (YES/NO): YES